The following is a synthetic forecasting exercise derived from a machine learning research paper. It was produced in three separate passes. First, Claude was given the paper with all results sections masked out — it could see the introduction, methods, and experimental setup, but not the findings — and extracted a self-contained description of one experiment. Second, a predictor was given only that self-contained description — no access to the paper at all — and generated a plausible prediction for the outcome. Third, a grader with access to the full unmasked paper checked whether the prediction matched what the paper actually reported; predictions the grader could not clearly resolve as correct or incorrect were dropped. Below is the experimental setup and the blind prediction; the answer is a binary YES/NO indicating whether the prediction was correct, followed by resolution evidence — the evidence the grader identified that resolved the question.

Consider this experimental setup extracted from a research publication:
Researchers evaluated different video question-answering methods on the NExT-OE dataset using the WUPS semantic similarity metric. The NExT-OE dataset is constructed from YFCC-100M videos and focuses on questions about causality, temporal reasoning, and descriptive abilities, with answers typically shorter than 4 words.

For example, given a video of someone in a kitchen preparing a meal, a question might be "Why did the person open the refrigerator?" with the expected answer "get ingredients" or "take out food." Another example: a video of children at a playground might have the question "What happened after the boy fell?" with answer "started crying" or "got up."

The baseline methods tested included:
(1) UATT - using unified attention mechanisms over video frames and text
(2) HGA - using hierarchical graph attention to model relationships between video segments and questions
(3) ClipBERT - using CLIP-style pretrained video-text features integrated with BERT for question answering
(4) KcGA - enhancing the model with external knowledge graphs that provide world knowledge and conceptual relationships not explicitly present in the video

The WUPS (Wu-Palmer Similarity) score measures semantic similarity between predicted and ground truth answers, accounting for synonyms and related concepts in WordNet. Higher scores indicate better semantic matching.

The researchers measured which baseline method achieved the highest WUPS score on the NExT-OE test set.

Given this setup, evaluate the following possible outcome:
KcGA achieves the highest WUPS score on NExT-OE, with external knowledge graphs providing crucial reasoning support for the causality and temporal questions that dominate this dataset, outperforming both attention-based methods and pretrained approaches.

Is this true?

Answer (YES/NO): YES